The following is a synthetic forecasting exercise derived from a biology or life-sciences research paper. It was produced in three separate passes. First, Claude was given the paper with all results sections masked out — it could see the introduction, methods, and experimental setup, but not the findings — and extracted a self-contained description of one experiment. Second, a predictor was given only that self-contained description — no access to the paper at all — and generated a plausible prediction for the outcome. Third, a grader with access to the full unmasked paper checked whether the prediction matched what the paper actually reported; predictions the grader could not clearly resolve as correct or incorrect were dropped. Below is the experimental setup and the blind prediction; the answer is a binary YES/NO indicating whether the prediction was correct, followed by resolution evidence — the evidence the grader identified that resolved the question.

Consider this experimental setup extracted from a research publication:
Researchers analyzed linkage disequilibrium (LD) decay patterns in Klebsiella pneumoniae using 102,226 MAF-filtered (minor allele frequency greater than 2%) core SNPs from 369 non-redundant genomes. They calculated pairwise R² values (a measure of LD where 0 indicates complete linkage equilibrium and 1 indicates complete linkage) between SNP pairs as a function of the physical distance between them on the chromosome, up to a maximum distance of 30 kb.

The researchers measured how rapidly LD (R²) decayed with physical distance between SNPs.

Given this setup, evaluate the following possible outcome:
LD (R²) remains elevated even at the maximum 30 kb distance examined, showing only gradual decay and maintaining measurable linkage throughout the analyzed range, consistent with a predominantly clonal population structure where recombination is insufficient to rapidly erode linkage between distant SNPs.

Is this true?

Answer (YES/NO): NO